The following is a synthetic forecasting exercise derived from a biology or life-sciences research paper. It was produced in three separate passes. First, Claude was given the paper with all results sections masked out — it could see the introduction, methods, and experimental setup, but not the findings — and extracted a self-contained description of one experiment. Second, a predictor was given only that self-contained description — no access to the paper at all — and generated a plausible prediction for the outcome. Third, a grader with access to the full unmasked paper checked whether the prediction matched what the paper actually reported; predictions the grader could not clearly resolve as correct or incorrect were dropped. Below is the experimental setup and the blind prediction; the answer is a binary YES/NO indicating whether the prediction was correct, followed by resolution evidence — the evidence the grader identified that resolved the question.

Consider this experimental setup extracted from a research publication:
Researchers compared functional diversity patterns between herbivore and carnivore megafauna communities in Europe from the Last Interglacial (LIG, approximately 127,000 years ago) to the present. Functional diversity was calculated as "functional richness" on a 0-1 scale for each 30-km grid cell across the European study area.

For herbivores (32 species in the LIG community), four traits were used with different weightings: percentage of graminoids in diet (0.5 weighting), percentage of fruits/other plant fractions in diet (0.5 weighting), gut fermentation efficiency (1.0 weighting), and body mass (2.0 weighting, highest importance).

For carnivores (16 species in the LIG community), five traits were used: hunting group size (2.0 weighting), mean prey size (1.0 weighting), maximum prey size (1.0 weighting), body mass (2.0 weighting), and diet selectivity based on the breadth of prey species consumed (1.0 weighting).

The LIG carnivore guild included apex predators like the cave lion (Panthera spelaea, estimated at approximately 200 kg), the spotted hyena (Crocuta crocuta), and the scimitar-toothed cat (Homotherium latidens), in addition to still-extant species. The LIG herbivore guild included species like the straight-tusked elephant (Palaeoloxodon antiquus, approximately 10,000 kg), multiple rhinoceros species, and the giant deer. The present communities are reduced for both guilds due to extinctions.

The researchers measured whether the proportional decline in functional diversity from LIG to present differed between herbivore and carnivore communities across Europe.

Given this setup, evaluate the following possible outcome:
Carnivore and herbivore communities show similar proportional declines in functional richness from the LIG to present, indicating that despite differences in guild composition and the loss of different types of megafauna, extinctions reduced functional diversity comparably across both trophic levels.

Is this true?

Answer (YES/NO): NO